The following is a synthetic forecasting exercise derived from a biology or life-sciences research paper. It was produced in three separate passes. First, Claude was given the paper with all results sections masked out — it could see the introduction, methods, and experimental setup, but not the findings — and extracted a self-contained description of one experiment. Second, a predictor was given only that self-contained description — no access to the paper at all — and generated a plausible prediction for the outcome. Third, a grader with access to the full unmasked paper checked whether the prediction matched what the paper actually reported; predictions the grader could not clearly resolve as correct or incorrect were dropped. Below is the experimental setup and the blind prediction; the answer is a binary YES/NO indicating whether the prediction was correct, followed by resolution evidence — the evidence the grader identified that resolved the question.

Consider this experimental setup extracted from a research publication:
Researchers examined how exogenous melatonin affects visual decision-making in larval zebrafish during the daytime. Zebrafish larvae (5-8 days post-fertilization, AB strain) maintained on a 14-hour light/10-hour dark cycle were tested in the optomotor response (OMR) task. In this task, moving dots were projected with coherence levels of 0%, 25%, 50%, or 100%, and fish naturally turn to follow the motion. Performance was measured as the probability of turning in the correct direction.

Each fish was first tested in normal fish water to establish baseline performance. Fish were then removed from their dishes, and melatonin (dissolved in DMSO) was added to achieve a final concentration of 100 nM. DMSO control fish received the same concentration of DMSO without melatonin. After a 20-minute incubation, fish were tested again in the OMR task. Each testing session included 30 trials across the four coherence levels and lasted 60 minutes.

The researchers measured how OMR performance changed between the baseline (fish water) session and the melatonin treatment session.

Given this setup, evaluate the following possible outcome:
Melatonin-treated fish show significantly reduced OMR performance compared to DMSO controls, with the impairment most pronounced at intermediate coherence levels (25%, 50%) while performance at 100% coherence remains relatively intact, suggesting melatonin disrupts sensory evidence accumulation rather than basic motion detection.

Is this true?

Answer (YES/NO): NO